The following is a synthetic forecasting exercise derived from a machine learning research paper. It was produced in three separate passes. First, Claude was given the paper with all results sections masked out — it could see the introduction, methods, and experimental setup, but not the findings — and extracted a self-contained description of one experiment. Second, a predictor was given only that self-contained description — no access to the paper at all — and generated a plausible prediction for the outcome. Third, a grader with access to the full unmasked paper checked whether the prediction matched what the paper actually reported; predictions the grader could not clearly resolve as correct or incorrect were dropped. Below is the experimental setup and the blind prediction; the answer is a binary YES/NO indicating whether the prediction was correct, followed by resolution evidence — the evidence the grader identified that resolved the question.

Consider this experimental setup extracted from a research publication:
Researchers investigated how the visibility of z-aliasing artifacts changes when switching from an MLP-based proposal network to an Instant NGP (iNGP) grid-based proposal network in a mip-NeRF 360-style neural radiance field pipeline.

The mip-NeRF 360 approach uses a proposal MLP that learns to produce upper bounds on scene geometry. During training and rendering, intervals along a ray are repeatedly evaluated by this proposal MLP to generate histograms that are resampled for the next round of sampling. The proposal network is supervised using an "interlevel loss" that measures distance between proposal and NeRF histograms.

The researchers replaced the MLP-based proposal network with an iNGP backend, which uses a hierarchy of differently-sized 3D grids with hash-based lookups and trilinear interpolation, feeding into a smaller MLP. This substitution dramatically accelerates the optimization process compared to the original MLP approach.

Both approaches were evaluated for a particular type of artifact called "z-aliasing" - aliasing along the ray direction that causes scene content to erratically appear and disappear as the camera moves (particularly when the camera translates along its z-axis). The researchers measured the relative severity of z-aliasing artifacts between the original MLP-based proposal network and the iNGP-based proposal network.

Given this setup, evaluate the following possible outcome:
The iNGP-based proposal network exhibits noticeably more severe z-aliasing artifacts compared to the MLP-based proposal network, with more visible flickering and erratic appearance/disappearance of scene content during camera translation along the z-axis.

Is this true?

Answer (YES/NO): YES